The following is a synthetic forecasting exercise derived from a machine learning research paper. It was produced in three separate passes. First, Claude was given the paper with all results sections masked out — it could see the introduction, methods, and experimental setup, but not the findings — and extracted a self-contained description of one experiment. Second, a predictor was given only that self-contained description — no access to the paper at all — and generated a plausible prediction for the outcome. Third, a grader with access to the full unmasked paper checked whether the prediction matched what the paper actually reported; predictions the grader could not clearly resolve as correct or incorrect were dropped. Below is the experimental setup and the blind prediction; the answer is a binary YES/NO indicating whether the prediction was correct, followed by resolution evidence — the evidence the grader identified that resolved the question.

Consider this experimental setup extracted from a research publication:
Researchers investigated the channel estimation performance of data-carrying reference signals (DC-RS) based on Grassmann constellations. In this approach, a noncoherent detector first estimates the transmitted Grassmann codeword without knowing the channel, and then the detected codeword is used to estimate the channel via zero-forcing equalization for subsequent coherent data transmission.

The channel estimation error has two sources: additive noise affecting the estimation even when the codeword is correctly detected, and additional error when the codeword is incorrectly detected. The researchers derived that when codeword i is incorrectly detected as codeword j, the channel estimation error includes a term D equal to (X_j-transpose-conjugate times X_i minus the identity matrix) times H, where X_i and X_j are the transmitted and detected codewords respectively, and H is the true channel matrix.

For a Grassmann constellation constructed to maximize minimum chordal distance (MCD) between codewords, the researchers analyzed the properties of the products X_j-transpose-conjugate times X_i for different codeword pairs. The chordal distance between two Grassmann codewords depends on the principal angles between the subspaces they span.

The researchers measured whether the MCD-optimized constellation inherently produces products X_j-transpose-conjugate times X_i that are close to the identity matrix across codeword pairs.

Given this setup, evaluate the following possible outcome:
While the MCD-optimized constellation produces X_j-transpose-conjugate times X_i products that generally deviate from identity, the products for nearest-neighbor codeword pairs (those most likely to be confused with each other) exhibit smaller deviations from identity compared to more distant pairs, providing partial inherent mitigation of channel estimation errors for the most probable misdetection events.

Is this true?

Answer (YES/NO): NO